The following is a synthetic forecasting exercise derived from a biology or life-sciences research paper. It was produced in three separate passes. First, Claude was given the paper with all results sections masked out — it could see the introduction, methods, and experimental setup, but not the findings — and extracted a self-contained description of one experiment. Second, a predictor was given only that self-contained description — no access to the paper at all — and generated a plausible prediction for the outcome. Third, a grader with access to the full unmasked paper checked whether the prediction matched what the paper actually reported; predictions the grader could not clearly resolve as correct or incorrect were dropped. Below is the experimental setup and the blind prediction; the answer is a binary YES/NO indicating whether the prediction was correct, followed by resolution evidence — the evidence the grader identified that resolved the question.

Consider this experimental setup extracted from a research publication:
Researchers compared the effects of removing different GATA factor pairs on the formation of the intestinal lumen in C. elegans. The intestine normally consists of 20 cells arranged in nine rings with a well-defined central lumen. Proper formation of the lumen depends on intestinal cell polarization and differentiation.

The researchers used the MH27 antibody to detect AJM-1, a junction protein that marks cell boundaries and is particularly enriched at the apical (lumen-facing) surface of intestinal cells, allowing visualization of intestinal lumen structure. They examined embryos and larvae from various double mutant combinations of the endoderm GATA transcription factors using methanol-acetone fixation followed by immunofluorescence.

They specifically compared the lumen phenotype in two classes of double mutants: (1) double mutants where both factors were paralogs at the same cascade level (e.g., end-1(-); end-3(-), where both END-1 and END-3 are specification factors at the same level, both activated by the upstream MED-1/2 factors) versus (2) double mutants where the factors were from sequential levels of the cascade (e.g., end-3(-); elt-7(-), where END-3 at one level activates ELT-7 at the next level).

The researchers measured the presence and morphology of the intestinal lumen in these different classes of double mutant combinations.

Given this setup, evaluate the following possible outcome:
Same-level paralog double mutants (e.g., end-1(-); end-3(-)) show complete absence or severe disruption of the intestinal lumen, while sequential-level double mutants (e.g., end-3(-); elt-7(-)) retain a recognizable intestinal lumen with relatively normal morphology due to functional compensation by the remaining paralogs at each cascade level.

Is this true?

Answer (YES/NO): YES